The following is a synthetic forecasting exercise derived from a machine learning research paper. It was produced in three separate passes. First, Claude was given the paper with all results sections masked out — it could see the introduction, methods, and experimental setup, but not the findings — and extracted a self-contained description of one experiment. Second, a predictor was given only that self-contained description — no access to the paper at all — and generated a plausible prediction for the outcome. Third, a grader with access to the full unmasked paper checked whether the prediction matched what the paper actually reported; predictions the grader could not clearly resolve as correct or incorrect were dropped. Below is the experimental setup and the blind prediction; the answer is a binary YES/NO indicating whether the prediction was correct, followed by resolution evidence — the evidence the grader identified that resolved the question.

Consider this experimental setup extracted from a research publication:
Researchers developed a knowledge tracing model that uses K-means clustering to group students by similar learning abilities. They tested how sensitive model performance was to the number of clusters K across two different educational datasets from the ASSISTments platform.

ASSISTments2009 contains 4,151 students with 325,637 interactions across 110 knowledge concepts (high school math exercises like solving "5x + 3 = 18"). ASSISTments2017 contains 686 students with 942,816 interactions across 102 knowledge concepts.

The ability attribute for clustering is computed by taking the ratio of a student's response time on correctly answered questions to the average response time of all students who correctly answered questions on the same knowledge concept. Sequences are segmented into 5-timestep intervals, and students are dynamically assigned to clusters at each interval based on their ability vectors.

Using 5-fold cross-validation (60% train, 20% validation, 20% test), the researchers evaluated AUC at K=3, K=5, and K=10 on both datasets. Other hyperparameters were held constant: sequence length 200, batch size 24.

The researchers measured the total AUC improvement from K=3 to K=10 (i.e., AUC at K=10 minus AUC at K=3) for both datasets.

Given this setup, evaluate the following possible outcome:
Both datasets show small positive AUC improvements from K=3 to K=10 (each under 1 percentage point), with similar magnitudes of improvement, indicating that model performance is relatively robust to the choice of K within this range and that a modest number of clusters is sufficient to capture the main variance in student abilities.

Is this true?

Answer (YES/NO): NO